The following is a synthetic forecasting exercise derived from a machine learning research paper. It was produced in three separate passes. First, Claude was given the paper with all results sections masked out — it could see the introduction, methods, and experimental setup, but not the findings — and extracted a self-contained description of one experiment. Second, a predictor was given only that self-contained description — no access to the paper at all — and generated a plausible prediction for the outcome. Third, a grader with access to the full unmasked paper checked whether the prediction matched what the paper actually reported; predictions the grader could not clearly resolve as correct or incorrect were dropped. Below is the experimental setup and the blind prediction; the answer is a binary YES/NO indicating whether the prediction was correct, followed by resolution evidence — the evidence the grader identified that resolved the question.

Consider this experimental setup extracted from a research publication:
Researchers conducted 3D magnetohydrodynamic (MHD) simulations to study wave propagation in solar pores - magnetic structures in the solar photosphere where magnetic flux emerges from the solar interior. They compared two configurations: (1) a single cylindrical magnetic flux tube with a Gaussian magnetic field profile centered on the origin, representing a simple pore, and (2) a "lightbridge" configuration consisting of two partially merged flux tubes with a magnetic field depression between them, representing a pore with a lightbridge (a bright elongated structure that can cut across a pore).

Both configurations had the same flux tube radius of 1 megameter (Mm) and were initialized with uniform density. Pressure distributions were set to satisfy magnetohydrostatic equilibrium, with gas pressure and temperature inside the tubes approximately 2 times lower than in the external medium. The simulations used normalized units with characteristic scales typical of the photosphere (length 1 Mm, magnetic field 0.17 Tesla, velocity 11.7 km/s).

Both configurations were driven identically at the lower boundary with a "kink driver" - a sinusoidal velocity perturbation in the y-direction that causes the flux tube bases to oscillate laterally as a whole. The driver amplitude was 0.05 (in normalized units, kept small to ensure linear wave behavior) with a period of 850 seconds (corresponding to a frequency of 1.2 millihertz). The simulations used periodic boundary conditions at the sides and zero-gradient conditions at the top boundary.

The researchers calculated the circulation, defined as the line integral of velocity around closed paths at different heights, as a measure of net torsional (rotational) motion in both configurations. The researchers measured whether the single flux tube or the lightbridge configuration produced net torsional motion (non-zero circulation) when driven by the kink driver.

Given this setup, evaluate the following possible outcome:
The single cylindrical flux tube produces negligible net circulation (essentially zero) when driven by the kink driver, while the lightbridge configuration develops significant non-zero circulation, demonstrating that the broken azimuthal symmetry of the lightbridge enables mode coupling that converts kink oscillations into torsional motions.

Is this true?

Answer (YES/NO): YES